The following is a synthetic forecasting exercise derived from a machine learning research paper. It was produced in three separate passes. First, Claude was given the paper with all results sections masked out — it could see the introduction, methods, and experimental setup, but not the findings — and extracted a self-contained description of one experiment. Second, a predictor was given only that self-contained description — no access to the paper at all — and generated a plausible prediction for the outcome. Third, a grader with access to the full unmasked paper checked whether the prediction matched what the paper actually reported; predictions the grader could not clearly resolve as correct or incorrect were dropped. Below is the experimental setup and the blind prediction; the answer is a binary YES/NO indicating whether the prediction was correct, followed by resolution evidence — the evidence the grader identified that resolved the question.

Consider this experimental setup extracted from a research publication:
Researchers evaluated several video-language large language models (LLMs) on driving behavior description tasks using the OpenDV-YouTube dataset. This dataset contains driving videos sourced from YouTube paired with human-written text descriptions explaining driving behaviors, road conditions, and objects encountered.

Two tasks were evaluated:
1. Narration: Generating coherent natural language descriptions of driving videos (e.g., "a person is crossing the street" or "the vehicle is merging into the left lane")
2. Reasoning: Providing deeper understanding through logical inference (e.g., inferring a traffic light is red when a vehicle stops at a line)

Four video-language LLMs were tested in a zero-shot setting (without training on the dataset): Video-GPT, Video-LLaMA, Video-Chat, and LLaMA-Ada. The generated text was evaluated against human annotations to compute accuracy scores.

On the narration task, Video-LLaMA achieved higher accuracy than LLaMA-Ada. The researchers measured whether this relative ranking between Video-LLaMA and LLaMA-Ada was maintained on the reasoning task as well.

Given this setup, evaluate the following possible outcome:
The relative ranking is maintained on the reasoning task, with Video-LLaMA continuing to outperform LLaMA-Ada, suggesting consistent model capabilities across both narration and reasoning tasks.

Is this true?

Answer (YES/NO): NO